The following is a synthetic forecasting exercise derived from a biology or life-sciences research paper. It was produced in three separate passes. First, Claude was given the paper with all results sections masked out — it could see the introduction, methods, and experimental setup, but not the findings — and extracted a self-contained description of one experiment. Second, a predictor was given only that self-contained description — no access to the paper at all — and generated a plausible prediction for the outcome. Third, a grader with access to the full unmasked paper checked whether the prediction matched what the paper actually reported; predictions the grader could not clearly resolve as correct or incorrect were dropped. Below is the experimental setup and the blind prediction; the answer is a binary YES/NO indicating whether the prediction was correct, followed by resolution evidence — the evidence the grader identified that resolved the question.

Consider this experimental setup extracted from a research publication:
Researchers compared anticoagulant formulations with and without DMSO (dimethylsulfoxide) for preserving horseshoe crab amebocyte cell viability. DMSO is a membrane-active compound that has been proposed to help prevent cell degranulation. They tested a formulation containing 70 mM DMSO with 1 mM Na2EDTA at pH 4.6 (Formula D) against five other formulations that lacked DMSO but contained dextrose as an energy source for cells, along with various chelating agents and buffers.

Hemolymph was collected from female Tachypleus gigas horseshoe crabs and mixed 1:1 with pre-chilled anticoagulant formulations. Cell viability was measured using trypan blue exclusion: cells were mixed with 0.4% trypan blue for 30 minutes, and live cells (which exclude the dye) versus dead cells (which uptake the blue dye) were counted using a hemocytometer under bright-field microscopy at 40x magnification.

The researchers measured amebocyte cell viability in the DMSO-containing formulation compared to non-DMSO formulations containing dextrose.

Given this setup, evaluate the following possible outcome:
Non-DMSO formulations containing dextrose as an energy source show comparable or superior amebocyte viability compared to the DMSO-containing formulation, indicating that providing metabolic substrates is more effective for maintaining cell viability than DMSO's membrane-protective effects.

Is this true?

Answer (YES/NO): YES